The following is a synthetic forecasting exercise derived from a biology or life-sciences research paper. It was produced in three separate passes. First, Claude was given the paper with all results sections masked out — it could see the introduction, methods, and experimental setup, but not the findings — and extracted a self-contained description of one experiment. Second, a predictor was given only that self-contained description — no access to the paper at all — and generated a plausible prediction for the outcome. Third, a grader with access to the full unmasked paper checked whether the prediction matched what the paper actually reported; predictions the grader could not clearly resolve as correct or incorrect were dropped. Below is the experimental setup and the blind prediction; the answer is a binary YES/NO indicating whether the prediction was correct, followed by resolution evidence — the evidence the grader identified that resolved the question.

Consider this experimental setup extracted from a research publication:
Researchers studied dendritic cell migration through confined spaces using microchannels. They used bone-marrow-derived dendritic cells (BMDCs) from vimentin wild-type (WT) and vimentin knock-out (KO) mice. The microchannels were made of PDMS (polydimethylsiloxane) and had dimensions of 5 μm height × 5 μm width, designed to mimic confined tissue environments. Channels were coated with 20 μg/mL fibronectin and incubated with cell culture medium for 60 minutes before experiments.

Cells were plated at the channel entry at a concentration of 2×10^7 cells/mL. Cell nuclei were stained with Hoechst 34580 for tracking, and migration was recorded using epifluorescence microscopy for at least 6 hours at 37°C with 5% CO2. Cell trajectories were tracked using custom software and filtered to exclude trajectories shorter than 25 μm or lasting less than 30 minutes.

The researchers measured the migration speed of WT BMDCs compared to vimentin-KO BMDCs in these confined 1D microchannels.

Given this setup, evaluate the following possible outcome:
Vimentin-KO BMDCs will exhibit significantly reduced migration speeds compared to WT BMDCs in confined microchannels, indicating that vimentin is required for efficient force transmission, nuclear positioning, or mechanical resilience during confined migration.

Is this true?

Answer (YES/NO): YES